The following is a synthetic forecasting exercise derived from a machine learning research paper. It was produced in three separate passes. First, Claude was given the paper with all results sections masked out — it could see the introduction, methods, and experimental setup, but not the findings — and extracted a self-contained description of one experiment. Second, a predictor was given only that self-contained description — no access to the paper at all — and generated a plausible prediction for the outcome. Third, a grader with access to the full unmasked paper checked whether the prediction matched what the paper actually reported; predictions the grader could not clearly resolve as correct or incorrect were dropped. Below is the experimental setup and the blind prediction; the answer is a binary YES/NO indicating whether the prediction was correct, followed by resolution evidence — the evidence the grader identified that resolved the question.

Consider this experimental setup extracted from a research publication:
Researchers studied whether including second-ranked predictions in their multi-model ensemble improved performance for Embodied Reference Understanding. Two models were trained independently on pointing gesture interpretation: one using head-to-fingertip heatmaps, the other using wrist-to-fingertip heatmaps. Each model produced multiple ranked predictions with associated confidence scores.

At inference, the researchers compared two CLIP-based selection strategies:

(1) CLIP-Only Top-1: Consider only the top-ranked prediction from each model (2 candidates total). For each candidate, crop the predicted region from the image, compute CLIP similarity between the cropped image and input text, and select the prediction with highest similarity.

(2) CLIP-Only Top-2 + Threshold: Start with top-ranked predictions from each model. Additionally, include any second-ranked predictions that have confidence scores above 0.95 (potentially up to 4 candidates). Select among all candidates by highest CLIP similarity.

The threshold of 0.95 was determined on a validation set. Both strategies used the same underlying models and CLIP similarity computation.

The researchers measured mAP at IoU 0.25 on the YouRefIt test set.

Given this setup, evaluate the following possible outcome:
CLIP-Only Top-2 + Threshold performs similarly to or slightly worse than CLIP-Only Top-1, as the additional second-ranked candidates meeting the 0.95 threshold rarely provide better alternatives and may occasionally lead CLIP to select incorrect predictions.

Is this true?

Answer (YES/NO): NO